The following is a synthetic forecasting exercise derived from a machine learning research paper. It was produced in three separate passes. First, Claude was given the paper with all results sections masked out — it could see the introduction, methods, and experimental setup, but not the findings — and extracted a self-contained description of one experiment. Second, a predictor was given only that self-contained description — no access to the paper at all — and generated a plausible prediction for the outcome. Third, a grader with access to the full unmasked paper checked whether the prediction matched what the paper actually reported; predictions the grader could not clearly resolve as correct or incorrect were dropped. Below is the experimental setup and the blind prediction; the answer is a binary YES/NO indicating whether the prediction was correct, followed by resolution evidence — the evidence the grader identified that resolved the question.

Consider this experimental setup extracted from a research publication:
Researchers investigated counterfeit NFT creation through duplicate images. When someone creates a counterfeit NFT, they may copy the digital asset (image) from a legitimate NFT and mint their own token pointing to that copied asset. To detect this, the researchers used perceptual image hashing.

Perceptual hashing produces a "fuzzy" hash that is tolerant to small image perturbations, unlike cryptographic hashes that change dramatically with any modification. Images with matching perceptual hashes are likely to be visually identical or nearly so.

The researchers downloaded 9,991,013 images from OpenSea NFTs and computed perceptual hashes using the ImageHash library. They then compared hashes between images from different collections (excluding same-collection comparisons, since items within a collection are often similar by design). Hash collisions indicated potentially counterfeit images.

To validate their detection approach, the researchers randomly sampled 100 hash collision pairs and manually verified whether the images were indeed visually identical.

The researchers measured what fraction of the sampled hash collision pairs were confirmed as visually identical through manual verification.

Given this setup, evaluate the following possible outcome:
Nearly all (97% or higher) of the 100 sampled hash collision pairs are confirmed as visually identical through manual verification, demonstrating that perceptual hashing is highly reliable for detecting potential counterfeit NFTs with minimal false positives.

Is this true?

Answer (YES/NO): NO